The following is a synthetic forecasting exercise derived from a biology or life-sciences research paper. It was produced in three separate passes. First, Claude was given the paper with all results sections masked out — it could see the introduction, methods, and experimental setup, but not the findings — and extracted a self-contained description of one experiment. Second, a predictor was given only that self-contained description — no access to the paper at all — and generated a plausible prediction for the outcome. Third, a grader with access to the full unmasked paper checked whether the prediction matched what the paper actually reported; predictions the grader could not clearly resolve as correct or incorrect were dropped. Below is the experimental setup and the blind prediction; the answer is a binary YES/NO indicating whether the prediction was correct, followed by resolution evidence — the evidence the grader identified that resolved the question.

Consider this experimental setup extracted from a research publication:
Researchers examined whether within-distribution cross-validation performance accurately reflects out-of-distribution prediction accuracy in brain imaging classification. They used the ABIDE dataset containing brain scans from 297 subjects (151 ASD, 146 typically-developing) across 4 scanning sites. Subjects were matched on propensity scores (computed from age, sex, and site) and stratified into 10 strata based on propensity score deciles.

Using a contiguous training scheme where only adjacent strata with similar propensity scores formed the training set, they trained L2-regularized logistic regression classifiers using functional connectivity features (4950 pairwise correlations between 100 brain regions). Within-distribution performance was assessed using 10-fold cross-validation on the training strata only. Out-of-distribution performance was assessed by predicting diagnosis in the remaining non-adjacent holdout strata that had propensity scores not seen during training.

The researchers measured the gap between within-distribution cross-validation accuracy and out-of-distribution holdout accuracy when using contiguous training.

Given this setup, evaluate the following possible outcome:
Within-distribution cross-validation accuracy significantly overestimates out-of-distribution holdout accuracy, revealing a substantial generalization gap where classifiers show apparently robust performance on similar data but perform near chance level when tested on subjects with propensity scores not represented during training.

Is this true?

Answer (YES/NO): YES